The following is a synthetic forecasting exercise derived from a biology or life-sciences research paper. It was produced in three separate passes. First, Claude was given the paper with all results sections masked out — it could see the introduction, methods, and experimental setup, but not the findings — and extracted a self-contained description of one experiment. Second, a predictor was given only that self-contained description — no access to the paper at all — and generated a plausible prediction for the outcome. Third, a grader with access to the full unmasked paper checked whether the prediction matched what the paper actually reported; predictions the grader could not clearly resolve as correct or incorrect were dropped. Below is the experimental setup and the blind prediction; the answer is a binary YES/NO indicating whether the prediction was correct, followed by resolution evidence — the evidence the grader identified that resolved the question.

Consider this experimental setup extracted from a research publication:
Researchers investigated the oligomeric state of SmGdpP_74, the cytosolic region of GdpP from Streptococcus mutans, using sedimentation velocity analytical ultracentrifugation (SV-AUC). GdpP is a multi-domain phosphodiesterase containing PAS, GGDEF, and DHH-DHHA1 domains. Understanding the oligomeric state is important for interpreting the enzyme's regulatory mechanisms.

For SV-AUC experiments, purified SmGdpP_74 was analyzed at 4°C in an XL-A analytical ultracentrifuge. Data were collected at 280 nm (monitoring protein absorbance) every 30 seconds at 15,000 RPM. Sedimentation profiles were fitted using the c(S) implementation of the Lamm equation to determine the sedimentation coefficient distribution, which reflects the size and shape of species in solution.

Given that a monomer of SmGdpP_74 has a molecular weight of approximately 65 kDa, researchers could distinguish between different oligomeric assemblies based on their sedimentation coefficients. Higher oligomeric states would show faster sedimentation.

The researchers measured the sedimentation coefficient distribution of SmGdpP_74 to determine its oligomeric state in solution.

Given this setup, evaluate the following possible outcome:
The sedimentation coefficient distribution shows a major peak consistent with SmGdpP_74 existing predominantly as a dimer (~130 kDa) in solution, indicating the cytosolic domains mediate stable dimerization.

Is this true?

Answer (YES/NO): NO